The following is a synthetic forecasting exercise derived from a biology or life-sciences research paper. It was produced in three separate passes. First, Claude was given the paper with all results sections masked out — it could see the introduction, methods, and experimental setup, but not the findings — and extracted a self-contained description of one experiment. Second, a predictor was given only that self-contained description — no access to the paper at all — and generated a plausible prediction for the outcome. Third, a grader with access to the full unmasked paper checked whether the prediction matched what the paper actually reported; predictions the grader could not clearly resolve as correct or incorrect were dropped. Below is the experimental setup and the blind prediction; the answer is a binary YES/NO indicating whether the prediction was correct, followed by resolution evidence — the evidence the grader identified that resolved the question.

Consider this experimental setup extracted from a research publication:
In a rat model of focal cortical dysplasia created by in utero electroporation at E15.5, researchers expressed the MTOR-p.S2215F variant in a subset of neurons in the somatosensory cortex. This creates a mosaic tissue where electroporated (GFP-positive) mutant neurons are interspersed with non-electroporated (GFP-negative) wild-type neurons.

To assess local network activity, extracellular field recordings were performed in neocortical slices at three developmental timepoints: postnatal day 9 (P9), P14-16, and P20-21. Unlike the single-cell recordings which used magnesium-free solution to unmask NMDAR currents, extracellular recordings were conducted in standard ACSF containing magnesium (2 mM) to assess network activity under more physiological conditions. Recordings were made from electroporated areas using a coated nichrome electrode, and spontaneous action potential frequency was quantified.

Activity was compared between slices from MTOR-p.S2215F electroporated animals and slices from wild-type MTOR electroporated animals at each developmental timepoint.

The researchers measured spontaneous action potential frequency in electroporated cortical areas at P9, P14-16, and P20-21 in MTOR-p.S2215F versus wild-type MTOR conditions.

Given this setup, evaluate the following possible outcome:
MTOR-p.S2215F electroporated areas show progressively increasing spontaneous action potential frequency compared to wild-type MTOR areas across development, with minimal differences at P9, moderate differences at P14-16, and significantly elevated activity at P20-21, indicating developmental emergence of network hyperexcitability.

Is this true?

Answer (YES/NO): NO